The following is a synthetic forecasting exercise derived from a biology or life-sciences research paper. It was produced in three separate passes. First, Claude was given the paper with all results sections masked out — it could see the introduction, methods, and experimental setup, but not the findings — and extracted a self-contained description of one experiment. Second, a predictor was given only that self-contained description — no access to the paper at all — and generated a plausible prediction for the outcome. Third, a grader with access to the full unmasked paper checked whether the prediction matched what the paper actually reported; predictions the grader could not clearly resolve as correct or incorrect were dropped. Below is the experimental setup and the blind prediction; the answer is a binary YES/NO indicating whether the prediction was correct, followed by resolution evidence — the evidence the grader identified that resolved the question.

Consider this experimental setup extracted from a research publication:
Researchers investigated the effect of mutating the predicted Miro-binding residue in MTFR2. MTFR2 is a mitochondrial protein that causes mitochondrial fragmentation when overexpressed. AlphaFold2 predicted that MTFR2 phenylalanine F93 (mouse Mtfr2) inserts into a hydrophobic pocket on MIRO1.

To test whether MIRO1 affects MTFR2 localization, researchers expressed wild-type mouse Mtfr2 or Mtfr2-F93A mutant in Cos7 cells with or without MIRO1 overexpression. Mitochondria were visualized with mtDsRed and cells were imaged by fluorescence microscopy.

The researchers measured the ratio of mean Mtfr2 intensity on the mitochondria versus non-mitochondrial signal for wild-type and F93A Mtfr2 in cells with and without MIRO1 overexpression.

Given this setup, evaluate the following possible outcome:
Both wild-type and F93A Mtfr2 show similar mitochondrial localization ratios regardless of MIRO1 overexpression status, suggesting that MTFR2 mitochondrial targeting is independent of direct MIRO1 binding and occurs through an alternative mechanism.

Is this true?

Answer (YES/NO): NO